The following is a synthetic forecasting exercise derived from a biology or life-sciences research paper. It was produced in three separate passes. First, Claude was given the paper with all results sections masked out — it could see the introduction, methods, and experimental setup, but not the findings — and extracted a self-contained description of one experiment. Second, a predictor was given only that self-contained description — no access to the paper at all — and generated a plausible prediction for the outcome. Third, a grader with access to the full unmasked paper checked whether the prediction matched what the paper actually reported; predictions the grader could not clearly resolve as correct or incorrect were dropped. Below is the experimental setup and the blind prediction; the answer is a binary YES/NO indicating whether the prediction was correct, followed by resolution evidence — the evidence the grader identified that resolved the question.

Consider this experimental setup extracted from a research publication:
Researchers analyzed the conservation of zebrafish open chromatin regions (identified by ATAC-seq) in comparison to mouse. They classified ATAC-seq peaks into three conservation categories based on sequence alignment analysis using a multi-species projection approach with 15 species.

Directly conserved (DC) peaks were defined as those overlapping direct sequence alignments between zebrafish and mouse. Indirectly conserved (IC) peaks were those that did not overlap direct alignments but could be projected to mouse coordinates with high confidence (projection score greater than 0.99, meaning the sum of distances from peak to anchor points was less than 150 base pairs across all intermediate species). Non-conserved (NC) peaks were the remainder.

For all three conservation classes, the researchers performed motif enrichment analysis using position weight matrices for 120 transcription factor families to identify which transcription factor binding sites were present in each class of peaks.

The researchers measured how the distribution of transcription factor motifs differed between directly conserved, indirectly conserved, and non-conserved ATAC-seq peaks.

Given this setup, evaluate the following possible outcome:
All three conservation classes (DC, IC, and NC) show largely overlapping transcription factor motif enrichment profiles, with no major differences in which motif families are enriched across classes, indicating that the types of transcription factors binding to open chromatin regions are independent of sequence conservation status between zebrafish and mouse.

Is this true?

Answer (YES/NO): NO